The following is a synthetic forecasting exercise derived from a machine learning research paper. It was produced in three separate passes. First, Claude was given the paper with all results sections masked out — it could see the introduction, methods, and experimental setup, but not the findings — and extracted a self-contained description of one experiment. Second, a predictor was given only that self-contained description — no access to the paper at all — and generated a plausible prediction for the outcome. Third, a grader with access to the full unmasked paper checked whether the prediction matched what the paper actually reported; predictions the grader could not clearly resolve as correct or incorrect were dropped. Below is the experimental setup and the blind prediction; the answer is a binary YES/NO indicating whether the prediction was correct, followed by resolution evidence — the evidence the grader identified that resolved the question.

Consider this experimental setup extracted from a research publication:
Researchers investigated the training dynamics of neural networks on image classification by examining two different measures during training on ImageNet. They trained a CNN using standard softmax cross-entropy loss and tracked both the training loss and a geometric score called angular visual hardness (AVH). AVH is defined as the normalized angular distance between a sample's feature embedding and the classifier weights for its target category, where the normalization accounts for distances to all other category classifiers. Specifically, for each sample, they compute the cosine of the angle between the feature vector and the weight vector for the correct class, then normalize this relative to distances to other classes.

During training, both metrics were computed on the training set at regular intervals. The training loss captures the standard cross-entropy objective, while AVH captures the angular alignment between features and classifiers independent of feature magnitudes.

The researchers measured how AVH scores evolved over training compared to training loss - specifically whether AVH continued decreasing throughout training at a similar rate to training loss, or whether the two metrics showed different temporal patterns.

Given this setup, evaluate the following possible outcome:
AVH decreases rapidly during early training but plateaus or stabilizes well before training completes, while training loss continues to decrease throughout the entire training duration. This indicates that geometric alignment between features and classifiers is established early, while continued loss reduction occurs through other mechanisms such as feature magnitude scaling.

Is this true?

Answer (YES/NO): YES